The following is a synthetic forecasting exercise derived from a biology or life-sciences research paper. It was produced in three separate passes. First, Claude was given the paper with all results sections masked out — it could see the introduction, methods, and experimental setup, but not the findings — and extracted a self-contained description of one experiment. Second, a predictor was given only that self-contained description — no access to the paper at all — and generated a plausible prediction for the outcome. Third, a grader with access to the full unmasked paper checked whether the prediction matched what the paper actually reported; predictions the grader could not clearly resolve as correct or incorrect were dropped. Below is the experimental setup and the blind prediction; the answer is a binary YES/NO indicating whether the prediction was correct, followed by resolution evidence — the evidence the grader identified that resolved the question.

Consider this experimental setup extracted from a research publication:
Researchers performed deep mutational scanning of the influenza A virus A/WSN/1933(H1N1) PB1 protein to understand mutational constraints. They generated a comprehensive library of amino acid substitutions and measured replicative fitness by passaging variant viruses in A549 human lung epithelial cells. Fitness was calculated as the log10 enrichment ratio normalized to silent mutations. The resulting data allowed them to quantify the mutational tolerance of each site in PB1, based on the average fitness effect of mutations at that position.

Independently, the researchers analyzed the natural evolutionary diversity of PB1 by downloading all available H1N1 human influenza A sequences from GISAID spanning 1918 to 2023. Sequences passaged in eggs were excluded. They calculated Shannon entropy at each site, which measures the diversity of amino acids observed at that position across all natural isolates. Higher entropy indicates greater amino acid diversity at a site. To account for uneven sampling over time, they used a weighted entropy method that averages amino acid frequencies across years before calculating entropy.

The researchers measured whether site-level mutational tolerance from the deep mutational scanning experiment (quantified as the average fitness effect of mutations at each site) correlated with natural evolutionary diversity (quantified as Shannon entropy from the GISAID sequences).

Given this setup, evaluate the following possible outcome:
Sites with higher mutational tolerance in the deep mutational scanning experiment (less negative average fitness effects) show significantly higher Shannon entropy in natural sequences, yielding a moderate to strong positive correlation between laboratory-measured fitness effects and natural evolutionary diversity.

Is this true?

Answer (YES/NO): YES